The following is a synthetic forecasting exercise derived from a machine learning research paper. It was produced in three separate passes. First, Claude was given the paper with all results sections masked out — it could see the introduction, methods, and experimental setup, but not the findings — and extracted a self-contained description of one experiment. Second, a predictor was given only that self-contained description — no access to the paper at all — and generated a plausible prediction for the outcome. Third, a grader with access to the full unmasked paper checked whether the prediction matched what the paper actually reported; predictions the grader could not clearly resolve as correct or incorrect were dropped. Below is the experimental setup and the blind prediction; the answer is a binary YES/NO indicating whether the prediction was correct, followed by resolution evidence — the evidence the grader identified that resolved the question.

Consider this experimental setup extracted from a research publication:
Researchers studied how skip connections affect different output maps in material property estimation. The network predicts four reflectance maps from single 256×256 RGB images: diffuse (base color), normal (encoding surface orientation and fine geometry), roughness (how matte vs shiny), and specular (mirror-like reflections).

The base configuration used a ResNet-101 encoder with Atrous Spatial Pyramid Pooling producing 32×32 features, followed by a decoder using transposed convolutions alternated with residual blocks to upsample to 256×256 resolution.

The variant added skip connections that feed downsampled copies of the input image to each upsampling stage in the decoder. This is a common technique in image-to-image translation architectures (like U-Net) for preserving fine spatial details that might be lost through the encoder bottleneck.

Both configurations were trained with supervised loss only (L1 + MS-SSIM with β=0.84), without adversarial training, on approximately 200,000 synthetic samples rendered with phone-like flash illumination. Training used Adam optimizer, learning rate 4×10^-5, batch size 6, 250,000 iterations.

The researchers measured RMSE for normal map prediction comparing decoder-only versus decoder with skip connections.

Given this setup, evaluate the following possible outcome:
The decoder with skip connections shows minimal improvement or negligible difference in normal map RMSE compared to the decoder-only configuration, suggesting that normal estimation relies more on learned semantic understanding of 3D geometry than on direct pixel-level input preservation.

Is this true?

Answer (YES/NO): NO